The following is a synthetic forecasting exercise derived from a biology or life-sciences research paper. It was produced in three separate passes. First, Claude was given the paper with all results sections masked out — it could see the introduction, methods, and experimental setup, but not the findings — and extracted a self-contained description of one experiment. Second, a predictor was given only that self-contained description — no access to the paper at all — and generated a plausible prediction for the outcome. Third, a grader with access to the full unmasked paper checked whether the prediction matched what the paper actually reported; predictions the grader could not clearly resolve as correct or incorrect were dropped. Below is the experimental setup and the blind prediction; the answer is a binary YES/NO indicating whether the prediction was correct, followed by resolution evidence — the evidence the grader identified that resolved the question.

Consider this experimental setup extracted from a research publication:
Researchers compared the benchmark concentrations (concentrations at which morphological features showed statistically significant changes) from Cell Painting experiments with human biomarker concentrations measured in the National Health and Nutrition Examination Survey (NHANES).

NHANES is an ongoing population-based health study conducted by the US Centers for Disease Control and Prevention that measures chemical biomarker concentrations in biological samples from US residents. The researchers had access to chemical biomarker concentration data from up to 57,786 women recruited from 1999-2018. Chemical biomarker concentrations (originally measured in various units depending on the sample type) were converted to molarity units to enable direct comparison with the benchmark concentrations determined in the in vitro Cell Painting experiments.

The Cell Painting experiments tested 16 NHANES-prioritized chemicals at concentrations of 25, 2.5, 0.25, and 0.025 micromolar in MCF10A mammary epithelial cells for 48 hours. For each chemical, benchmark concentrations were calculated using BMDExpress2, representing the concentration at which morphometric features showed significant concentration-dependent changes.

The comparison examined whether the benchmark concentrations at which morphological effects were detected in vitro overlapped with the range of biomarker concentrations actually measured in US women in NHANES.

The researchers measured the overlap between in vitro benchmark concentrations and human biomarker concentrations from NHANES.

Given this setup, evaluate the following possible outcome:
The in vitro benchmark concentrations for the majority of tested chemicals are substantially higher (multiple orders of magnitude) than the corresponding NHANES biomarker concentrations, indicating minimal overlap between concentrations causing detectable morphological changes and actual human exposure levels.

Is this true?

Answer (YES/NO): NO